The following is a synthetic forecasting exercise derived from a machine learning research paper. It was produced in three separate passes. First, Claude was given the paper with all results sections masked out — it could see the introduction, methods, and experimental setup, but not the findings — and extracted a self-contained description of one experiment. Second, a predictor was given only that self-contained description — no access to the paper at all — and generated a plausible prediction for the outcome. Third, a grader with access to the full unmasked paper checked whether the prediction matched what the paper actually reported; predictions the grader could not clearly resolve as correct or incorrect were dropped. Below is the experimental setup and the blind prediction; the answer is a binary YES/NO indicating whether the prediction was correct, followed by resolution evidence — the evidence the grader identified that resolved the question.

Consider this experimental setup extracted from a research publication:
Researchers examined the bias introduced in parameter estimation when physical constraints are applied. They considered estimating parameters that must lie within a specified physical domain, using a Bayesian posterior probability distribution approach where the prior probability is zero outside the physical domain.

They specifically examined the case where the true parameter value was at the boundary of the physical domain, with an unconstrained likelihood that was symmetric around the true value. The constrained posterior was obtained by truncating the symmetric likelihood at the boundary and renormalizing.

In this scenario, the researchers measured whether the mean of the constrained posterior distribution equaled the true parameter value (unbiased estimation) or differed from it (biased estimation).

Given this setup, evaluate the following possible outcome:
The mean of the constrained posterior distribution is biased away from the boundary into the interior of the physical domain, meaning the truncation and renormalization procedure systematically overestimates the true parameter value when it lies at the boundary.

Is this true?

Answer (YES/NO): NO